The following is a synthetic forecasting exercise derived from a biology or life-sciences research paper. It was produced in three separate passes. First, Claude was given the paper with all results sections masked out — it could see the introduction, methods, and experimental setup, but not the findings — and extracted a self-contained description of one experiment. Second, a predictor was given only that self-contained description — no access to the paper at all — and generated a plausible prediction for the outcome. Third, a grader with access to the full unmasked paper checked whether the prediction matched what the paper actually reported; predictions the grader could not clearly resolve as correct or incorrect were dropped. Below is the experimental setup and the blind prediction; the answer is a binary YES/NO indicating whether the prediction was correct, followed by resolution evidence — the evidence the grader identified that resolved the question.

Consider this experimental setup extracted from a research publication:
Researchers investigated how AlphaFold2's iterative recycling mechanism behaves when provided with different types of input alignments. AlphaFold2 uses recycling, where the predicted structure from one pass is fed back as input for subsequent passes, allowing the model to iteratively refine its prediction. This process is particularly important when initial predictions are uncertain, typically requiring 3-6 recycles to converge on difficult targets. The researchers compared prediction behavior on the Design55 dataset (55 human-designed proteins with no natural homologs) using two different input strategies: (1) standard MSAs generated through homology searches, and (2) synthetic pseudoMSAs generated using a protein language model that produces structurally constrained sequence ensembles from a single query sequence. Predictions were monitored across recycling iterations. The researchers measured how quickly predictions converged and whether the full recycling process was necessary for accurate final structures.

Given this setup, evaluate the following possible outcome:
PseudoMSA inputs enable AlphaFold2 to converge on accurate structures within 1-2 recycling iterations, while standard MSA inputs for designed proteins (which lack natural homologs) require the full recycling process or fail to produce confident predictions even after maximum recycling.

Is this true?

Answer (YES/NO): NO